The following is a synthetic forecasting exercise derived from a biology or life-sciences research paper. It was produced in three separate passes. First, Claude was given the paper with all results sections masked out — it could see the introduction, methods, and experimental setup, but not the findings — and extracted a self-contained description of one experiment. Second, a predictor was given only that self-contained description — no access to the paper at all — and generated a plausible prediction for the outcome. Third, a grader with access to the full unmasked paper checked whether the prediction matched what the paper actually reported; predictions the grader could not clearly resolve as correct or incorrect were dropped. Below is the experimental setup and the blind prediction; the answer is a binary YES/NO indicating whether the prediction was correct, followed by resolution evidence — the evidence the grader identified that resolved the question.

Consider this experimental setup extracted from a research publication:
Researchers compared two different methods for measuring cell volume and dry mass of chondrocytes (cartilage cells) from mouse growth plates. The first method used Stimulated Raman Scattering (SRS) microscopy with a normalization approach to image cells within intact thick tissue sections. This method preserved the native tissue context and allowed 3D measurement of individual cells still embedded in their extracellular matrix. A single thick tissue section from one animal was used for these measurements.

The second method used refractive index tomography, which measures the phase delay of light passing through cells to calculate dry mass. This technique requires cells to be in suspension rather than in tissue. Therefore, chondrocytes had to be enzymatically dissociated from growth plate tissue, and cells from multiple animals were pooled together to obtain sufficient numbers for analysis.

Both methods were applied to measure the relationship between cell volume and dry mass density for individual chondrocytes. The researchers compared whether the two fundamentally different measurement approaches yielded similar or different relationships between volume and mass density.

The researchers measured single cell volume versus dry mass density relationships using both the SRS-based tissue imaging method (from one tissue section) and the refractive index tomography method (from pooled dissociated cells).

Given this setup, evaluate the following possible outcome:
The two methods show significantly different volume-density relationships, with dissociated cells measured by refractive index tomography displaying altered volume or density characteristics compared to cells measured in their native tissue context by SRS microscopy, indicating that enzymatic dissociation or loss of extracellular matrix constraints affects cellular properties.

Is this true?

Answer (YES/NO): NO